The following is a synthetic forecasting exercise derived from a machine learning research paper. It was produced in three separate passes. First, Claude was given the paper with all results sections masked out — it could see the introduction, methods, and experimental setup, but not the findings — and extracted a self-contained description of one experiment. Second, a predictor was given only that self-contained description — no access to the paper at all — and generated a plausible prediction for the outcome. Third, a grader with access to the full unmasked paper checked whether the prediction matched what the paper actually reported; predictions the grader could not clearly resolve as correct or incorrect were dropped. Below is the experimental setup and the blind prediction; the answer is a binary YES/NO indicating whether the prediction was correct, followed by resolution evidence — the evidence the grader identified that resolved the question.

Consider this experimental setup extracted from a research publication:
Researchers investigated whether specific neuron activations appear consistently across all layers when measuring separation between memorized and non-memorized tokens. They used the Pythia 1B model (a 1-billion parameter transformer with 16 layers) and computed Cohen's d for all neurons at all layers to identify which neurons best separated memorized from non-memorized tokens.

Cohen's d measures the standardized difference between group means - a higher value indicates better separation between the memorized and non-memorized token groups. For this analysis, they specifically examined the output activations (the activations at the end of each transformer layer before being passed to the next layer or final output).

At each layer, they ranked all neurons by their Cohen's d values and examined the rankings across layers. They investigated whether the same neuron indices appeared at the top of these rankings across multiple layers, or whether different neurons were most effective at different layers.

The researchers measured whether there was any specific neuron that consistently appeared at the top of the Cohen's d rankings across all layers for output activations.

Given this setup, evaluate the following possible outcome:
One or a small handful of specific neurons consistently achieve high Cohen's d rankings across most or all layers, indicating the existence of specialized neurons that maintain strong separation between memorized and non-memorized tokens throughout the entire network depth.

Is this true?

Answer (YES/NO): YES